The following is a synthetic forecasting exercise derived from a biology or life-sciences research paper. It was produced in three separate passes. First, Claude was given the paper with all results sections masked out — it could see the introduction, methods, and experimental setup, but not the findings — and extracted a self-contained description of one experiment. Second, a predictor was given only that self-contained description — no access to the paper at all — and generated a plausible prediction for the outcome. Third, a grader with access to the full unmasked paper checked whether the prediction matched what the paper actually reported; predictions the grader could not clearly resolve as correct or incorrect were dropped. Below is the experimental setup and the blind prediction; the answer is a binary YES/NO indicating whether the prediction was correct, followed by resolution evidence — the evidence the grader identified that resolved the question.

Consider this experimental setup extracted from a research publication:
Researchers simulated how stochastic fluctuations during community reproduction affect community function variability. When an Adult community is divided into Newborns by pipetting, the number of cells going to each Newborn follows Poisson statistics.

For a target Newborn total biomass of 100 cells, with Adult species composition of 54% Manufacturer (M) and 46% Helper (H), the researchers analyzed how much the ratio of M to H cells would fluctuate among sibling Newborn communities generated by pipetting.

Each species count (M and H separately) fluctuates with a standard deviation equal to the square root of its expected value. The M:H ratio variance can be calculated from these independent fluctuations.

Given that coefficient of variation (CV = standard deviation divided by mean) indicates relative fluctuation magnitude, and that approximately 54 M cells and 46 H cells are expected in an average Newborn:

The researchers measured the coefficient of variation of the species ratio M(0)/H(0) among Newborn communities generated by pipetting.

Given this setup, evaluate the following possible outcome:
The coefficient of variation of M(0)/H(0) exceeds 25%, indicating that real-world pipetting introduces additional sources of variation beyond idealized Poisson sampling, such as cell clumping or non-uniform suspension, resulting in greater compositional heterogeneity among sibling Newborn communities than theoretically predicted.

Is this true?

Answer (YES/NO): NO